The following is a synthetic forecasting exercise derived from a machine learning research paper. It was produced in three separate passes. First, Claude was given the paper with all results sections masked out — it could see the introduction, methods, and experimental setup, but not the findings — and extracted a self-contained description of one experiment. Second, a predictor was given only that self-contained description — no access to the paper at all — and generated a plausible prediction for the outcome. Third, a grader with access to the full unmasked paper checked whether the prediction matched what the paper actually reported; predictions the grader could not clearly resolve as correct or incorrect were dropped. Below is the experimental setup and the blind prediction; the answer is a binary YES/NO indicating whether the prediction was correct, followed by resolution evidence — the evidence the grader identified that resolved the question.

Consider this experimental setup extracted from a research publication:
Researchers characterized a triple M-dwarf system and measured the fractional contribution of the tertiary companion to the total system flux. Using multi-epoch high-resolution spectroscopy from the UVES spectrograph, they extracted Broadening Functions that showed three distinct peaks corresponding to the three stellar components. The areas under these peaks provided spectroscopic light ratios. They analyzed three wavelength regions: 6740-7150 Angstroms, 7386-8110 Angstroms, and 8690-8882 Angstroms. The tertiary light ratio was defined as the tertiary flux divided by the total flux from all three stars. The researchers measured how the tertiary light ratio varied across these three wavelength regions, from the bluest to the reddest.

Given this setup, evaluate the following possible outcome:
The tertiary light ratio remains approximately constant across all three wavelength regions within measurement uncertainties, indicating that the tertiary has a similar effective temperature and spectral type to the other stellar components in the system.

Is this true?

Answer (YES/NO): NO